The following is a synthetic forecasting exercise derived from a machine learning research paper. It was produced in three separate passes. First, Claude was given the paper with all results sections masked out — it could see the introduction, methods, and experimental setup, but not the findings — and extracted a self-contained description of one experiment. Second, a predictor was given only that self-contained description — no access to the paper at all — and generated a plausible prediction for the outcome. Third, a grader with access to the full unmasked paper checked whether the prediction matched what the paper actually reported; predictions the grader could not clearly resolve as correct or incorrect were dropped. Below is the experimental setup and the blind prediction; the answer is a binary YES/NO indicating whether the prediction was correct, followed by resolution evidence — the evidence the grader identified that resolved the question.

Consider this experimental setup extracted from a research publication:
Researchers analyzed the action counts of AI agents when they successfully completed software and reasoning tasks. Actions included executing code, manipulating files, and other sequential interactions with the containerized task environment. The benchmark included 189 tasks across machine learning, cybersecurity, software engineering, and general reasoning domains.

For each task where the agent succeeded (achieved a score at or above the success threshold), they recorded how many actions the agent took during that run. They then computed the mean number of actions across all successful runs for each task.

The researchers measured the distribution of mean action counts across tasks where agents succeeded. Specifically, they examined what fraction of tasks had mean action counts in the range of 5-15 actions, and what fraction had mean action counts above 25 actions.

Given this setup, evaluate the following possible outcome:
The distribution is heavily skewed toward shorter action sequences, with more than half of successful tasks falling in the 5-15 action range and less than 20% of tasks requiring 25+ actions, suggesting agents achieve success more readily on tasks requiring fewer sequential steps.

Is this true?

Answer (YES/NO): NO